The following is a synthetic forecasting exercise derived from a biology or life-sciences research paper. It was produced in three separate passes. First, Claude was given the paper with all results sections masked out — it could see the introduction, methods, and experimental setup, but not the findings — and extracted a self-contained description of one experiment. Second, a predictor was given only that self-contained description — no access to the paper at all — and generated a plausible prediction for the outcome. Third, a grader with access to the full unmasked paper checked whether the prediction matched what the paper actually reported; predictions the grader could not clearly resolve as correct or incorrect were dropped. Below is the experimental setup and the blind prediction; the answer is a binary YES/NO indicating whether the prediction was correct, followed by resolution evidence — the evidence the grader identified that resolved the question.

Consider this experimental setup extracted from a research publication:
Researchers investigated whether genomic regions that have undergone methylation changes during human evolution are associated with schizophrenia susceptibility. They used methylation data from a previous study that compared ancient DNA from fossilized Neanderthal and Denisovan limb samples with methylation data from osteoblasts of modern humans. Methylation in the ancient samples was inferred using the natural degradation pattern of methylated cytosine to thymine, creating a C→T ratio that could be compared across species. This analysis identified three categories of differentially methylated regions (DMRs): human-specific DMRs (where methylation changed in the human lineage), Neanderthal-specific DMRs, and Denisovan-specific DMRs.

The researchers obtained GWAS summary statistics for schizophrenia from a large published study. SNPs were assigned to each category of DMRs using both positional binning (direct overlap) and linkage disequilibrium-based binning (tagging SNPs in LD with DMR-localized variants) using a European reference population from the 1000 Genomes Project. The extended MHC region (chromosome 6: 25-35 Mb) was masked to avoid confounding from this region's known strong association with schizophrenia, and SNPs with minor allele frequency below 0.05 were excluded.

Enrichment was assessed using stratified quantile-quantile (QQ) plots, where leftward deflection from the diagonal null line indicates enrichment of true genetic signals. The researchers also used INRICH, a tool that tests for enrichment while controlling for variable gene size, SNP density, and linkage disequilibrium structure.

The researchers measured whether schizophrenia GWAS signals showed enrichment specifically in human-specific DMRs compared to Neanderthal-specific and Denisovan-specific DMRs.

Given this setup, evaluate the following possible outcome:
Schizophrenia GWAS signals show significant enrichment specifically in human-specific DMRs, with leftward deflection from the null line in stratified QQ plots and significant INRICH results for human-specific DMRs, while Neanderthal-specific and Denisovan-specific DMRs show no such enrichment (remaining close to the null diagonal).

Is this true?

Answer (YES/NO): YES